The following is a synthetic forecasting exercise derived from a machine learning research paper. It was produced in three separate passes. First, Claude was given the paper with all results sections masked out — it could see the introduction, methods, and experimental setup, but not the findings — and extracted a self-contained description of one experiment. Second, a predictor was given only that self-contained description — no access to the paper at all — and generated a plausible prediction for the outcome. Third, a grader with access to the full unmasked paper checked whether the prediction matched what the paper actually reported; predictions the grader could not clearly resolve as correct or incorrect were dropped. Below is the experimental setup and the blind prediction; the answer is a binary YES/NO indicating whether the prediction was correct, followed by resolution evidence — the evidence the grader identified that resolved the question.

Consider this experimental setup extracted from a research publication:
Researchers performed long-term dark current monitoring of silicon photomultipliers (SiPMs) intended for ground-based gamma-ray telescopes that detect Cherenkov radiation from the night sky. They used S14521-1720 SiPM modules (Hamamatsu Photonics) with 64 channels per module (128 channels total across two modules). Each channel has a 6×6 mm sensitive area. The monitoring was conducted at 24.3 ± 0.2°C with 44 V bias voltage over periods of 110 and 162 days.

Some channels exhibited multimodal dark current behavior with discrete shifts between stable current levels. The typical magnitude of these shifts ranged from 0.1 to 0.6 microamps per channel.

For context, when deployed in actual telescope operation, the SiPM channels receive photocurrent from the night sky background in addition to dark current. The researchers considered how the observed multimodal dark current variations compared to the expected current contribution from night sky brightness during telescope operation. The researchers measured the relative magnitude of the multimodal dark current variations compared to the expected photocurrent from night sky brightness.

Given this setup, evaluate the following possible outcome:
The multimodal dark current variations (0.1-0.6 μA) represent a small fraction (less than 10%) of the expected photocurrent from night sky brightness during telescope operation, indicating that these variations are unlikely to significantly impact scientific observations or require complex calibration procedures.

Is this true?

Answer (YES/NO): YES